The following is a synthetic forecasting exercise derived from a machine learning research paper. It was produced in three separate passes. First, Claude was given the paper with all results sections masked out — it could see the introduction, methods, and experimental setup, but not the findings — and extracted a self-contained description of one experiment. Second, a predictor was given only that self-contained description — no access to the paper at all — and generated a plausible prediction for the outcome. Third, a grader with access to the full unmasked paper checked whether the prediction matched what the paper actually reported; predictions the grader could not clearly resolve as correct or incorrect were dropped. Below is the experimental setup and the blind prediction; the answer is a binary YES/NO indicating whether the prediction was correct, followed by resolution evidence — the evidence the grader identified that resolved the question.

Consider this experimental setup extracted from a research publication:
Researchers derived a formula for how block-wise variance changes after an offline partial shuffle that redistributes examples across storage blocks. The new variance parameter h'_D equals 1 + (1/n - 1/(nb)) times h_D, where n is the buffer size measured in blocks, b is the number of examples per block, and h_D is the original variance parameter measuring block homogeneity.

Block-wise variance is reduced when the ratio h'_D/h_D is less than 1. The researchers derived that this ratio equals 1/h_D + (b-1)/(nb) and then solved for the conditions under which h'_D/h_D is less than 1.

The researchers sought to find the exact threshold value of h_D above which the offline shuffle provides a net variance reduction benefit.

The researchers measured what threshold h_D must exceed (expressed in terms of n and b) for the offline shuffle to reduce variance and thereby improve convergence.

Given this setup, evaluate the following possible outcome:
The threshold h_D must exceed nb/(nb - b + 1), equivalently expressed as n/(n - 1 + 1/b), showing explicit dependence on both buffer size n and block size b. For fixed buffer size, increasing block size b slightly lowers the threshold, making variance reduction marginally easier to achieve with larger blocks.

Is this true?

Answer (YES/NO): NO